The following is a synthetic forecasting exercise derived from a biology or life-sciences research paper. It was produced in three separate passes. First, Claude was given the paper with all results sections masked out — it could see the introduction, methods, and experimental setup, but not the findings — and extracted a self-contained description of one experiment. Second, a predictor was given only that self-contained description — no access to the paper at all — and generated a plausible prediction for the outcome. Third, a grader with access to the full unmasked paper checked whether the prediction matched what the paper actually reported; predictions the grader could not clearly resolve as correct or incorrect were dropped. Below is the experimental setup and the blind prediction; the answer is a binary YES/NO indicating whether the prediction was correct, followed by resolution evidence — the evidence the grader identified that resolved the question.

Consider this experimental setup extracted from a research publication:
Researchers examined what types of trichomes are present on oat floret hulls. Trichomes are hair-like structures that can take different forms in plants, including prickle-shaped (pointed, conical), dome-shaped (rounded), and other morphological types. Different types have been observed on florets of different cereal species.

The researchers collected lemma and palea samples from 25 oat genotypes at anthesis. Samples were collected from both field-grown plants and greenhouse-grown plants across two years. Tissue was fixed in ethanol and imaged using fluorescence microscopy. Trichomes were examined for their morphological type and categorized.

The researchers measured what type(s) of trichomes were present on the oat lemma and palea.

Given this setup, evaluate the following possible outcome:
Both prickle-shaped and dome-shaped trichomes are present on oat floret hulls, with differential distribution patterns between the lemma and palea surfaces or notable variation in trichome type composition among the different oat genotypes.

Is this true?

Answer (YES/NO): NO